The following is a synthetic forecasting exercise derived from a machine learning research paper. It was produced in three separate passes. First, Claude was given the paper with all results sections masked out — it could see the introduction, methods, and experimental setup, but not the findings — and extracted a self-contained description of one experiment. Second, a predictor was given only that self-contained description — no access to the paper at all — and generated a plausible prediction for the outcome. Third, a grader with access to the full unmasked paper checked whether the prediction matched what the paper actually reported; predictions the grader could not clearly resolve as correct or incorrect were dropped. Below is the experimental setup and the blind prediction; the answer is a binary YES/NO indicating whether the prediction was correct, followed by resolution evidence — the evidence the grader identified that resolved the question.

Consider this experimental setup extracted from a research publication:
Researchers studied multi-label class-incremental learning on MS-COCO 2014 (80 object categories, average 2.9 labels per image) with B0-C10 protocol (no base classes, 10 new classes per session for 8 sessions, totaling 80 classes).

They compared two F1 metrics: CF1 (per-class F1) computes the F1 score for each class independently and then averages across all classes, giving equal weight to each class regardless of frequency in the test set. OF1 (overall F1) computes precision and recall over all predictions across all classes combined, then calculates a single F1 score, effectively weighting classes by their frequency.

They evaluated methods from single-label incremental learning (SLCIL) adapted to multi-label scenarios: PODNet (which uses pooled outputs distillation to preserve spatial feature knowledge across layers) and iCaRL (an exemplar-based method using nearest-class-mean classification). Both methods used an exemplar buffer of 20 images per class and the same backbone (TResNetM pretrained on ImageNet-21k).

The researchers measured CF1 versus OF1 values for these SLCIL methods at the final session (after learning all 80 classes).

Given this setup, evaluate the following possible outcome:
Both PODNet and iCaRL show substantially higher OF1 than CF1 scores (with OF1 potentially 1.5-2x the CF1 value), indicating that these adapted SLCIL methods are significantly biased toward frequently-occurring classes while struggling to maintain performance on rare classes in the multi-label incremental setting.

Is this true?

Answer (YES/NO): NO